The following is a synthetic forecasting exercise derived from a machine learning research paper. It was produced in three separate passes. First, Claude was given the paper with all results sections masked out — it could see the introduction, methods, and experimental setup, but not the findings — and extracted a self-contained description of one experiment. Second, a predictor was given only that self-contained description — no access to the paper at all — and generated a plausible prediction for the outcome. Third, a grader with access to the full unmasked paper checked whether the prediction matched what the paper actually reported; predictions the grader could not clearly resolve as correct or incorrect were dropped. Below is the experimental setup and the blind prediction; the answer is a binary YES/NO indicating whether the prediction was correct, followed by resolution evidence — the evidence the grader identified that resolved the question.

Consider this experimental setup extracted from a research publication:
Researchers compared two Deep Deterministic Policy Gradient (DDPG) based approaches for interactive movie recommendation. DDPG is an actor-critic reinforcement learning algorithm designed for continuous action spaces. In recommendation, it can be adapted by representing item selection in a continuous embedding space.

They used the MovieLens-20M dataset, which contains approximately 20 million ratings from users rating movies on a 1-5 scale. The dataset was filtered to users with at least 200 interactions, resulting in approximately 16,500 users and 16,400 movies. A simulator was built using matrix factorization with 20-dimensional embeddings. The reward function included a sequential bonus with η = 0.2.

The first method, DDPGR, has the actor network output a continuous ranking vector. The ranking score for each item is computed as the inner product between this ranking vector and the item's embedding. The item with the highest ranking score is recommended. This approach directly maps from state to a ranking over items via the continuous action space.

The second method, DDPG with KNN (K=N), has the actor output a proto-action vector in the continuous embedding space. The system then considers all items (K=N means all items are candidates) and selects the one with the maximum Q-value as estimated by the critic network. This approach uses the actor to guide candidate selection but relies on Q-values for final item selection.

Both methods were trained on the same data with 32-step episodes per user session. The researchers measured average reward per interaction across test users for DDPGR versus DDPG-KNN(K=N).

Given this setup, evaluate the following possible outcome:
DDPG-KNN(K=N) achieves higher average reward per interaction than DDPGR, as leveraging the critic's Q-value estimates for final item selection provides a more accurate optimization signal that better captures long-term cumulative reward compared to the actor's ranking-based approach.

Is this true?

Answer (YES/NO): YES